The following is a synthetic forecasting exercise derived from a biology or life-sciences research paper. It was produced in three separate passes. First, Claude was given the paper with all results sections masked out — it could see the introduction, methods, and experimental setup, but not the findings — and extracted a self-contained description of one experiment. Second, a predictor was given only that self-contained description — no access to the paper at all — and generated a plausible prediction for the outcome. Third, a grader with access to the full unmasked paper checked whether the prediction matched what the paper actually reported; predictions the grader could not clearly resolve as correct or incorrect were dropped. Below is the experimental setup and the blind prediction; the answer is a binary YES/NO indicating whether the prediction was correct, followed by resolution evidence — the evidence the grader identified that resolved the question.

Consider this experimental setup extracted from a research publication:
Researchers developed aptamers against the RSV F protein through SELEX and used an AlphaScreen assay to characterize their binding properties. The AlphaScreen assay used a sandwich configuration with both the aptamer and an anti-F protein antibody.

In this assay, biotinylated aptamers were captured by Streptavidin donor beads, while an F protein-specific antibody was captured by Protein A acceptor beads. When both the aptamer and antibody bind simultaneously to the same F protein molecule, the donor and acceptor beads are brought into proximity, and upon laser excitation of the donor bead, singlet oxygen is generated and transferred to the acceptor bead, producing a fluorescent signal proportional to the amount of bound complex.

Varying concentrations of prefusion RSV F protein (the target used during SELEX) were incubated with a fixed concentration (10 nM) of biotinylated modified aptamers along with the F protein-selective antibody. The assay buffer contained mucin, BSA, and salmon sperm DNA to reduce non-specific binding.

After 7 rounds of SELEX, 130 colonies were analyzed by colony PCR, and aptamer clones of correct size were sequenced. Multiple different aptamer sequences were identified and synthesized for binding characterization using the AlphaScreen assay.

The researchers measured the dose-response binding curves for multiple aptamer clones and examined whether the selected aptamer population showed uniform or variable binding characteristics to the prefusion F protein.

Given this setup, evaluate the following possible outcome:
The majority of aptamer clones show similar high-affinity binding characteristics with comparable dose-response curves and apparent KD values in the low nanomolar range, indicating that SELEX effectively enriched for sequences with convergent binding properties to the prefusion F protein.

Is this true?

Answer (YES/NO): NO